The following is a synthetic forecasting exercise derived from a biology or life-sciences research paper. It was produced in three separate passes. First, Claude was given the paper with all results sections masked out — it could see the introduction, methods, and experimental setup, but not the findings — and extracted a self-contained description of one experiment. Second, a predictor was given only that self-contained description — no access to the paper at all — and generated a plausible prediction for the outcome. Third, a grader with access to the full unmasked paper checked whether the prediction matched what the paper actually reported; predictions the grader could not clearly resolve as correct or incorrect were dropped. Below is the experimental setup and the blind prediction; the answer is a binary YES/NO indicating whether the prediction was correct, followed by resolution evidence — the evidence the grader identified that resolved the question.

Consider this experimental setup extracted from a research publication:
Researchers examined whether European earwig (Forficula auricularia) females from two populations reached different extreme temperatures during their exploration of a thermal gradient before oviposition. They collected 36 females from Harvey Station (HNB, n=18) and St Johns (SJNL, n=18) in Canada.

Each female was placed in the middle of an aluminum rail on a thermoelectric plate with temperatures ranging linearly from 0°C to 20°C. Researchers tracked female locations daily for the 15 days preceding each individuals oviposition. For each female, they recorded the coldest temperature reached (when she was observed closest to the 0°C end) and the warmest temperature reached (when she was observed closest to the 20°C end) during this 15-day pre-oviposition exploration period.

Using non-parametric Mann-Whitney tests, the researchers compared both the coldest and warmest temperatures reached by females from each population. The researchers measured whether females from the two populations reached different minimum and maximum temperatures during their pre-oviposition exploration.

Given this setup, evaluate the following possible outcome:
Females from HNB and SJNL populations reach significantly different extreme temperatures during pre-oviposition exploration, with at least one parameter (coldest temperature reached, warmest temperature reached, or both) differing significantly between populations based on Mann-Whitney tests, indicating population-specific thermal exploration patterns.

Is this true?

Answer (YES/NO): YES